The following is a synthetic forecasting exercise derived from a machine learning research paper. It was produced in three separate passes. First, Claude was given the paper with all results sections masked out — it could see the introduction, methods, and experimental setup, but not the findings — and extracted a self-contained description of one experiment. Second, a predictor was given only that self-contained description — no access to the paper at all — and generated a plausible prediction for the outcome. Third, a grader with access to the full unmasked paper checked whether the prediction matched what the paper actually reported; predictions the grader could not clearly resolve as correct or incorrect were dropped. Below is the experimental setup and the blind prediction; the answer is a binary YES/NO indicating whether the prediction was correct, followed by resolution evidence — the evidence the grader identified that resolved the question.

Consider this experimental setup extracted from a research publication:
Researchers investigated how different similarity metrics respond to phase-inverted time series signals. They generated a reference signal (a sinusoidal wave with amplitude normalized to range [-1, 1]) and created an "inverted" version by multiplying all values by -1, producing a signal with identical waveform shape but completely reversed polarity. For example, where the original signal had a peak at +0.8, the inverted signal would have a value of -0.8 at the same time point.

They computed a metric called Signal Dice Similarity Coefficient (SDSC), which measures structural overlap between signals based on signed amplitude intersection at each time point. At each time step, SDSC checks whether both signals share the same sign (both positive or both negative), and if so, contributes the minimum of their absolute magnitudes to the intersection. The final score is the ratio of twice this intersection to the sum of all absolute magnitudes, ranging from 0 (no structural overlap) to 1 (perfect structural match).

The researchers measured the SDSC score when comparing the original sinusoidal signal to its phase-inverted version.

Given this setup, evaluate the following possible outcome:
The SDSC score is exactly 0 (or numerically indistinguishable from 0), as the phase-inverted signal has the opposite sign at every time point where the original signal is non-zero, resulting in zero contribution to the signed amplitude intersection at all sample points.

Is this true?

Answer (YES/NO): YES